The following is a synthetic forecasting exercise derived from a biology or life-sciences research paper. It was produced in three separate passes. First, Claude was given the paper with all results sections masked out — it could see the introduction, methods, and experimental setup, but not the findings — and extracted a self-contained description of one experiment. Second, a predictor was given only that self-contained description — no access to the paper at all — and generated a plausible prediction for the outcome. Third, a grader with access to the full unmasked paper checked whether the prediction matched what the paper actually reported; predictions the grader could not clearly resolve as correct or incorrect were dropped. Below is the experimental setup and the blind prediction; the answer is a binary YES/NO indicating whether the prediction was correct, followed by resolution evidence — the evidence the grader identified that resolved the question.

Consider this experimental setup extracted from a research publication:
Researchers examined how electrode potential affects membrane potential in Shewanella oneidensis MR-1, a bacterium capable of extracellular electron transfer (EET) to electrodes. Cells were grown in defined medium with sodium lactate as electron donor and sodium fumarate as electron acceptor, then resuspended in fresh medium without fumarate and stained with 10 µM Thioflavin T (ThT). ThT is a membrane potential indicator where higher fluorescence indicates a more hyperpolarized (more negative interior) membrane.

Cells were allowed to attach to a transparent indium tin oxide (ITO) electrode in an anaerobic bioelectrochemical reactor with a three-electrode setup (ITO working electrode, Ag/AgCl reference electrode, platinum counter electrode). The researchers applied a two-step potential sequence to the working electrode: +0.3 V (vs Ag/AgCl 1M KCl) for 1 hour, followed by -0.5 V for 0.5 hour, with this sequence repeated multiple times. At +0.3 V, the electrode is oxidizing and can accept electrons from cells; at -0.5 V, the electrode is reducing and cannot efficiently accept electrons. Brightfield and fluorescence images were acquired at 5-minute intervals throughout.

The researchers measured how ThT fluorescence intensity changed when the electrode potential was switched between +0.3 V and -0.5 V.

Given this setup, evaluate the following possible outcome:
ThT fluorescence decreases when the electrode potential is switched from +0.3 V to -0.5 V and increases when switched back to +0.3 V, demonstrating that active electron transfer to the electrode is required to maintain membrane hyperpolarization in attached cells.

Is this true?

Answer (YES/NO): YES